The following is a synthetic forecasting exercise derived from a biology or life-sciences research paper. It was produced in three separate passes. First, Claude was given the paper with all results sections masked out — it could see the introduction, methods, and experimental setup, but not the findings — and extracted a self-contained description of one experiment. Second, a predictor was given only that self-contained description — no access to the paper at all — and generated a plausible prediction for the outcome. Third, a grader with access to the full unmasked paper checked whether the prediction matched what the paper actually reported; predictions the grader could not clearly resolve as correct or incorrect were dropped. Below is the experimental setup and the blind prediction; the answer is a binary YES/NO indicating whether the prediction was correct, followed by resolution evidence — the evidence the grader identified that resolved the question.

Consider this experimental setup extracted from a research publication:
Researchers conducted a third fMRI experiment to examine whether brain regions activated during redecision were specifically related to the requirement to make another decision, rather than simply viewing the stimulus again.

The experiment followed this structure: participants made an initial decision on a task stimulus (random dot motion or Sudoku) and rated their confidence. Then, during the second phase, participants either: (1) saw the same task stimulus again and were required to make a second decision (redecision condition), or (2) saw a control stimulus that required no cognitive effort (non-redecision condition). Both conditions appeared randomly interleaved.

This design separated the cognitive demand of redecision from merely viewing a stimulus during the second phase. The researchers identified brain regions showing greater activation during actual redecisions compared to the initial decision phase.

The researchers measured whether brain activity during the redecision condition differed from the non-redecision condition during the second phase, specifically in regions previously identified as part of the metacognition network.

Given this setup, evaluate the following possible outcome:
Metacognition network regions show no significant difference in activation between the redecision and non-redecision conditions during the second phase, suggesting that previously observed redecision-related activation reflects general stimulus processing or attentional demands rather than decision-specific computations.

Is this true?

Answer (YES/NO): NO